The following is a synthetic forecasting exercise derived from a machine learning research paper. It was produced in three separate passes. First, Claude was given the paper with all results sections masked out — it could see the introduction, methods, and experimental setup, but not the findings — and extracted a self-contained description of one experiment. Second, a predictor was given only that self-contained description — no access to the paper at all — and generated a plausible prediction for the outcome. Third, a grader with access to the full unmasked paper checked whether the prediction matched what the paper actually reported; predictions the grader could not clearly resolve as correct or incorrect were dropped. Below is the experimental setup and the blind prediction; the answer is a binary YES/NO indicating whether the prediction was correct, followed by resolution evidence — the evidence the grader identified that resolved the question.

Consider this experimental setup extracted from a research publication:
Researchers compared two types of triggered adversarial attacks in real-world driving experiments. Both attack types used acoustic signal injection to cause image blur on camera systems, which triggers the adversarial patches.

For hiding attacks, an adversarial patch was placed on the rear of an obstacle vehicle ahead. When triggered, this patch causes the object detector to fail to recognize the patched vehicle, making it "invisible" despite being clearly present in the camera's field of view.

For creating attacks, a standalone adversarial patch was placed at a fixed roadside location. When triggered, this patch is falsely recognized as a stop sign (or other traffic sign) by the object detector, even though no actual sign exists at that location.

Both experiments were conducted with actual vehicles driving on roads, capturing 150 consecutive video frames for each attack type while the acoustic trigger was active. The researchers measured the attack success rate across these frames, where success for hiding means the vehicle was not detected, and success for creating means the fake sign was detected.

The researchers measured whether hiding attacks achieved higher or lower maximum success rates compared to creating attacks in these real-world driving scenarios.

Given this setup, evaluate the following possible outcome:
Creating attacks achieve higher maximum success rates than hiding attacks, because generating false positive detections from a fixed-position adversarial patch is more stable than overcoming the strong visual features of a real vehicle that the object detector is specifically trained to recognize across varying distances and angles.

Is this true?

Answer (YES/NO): NO